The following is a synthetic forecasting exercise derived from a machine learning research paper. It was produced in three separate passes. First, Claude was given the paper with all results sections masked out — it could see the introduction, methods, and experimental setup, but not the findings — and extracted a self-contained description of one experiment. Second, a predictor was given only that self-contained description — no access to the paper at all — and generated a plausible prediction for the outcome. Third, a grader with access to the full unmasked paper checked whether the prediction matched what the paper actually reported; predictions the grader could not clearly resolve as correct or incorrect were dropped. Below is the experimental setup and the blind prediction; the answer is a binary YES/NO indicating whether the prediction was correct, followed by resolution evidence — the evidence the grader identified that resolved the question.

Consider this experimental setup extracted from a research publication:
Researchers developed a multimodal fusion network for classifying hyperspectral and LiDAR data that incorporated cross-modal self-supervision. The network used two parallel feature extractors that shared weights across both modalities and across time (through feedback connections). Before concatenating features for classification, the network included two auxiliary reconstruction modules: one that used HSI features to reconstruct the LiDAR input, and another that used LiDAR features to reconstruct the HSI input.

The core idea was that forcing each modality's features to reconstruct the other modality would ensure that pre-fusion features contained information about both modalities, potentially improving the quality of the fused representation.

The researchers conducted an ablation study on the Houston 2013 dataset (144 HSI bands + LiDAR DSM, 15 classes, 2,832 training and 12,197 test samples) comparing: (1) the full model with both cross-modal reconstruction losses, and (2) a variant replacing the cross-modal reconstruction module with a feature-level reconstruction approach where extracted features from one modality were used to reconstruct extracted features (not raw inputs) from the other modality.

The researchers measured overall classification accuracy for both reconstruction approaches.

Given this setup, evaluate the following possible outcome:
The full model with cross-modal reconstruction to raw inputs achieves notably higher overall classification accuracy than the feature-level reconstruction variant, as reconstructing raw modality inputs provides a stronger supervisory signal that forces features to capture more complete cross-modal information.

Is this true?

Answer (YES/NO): NO